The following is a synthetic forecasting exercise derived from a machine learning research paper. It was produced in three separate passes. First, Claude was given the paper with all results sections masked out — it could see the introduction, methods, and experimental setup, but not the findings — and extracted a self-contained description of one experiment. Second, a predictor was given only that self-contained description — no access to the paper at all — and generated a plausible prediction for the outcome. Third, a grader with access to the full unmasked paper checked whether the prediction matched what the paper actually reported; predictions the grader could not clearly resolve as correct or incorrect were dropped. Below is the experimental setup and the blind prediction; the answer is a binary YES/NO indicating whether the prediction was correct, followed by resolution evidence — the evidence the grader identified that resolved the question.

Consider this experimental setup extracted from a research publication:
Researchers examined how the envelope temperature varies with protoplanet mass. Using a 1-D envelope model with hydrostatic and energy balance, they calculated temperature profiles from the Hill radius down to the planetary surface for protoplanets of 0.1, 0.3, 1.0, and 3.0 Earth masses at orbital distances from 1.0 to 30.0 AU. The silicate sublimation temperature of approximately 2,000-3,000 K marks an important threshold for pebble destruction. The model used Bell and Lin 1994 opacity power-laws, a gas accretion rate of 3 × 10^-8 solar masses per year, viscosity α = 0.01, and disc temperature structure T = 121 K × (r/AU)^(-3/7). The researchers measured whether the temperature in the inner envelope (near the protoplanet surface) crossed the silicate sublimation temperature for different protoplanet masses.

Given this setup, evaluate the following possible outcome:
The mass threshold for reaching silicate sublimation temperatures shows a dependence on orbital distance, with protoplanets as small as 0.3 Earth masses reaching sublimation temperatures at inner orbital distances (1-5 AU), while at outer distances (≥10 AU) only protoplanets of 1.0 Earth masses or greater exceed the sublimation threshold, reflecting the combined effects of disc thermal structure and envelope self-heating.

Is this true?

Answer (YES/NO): NO